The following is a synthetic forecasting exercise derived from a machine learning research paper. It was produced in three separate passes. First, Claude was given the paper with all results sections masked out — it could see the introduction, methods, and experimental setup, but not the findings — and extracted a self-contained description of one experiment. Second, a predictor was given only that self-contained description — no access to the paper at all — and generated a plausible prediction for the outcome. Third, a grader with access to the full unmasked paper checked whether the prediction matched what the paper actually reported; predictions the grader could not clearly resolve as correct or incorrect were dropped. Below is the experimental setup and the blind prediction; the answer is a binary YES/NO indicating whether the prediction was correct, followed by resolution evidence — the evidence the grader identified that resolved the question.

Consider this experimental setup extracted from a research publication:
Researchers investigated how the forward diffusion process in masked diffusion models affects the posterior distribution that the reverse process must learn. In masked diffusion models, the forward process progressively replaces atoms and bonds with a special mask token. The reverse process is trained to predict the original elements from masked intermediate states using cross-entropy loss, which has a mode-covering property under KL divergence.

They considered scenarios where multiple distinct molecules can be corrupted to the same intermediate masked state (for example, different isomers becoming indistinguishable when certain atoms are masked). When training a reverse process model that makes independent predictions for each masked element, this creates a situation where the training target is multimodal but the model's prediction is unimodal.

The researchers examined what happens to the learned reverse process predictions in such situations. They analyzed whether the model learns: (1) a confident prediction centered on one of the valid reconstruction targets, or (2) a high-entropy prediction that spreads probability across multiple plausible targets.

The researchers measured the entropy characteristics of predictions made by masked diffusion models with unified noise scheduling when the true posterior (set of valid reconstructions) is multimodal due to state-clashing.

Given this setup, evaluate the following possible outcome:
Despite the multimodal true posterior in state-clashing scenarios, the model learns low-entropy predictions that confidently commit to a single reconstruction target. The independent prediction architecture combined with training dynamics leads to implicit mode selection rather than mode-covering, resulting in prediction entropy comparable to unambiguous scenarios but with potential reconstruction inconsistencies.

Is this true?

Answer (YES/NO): NO